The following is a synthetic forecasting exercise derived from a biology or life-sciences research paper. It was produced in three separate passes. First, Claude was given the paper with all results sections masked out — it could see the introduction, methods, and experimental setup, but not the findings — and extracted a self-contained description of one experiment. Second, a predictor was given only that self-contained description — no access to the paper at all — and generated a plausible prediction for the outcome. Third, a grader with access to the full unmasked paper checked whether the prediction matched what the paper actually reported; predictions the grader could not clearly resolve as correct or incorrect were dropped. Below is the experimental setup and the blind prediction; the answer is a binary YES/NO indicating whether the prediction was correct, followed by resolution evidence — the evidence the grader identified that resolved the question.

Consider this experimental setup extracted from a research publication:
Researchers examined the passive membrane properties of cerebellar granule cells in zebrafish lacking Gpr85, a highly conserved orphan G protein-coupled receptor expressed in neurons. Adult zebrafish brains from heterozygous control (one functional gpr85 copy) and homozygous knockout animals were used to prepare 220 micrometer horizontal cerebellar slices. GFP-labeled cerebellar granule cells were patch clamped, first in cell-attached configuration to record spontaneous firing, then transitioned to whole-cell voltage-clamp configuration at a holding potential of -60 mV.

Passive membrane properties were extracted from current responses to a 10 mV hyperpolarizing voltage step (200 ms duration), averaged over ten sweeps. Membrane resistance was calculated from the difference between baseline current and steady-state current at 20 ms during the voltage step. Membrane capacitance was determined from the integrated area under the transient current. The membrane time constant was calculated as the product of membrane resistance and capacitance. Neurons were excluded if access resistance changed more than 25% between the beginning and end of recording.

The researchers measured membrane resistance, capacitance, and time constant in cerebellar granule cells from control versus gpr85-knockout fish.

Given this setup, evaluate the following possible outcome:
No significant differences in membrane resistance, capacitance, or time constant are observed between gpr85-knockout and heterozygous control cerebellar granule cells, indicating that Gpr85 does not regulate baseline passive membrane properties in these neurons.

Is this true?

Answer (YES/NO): NO